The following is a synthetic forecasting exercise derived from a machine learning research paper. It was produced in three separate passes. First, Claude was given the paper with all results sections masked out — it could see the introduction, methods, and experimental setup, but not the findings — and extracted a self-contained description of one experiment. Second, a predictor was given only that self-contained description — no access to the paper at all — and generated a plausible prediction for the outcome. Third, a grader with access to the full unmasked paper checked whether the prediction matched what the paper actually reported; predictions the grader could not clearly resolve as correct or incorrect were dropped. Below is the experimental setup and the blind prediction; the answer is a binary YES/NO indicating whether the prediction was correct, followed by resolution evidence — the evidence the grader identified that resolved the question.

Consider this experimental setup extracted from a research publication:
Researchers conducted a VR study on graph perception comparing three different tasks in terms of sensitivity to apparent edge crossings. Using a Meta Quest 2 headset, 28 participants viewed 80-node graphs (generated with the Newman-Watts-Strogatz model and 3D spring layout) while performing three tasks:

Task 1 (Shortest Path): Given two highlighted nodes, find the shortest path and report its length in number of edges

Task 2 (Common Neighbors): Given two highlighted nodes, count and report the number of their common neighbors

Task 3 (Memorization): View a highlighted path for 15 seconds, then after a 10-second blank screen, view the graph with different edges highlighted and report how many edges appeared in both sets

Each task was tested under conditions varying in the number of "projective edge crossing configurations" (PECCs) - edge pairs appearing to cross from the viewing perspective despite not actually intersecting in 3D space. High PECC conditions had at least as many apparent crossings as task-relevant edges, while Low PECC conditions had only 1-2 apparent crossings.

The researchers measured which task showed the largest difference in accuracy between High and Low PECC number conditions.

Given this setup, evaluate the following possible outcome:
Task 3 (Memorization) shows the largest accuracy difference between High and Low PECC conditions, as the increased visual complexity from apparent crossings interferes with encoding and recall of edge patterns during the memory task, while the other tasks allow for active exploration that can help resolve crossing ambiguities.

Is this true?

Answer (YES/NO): NO